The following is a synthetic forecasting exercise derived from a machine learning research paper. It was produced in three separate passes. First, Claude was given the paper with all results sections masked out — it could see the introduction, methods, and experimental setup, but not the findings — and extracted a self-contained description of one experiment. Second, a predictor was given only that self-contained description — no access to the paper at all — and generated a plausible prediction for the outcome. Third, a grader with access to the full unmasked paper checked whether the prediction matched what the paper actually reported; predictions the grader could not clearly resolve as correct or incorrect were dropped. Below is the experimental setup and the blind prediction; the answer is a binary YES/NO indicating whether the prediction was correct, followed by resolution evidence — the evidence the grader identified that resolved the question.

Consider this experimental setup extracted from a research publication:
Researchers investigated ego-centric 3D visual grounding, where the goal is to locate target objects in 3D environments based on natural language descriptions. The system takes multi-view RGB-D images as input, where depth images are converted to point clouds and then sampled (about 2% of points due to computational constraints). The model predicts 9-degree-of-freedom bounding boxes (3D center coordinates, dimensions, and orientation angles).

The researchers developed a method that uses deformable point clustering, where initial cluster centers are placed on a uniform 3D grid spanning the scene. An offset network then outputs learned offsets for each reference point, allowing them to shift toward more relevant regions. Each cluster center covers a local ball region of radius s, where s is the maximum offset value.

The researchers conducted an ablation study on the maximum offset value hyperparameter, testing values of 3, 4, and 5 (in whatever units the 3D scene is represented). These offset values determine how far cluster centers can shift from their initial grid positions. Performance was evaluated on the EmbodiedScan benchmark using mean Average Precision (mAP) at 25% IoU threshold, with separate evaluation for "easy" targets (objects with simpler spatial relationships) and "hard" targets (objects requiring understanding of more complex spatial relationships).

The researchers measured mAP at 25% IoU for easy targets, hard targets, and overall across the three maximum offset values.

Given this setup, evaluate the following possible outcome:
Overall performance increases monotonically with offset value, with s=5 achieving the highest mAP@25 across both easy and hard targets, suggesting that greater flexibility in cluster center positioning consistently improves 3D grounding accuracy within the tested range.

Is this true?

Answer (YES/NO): NO